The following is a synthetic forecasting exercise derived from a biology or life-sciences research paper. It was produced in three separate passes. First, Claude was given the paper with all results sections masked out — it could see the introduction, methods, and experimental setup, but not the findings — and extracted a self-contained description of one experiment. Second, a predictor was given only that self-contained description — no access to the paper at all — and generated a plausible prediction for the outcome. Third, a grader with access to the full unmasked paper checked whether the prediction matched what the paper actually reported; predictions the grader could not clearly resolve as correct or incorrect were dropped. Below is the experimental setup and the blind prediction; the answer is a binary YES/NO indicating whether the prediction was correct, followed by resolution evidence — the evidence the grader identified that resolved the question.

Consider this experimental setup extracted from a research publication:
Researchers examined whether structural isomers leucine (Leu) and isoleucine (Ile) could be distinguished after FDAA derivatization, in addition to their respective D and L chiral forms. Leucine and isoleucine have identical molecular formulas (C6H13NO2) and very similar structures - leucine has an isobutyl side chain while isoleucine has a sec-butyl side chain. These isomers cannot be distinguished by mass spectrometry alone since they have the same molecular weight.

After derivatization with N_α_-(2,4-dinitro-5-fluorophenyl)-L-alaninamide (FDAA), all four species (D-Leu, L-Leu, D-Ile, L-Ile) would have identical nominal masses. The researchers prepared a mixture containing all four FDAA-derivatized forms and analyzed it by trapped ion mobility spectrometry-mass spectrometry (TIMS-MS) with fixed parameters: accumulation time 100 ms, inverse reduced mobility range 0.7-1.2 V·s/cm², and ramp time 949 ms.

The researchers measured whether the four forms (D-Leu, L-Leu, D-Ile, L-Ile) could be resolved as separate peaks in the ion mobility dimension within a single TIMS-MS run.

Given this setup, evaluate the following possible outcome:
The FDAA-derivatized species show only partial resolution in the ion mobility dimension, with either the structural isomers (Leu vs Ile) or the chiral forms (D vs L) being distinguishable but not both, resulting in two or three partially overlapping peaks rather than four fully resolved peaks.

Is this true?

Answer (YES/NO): NO